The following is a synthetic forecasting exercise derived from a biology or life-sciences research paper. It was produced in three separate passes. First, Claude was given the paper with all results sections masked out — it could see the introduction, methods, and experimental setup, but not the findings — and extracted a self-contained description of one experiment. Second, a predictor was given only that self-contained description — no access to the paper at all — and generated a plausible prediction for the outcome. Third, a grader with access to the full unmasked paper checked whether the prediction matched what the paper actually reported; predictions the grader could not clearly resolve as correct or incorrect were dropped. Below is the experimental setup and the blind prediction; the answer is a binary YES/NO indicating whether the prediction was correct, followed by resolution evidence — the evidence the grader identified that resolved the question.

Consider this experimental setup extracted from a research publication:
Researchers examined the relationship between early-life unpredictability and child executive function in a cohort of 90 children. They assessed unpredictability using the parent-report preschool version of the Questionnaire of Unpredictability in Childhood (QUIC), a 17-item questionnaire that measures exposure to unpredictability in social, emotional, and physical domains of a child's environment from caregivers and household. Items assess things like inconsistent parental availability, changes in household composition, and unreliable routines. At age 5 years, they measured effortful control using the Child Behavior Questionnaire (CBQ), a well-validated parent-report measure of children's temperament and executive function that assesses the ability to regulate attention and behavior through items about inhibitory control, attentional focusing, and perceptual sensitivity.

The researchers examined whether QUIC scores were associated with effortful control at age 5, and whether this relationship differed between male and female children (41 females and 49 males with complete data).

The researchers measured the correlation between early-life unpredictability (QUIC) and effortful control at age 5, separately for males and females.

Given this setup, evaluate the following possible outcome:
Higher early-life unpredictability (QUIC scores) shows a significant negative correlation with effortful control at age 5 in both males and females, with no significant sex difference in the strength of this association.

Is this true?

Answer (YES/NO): YES